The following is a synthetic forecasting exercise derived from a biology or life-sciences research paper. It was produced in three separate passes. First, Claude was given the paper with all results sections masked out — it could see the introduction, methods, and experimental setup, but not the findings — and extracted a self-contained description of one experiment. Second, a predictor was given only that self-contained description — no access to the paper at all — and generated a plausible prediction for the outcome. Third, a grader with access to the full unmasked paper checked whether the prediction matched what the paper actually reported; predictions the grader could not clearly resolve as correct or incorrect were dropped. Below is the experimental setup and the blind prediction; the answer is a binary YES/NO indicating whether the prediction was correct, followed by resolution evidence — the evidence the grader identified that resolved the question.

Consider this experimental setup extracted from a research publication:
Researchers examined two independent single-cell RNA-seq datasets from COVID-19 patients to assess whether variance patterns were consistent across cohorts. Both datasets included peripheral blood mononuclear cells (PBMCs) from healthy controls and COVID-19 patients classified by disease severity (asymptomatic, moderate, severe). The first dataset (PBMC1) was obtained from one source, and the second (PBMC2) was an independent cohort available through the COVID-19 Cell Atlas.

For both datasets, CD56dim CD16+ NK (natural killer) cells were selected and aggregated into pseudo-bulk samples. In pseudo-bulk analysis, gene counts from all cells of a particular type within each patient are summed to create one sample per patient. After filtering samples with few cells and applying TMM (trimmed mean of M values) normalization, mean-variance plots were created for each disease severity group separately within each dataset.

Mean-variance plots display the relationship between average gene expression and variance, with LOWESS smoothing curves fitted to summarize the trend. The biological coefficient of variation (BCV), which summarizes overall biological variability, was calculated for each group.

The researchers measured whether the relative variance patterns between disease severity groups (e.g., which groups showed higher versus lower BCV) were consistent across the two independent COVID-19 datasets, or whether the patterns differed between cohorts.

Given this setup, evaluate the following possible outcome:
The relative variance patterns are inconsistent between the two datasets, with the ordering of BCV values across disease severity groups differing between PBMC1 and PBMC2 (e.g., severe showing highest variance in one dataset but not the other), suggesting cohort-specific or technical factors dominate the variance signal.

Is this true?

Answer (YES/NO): YES